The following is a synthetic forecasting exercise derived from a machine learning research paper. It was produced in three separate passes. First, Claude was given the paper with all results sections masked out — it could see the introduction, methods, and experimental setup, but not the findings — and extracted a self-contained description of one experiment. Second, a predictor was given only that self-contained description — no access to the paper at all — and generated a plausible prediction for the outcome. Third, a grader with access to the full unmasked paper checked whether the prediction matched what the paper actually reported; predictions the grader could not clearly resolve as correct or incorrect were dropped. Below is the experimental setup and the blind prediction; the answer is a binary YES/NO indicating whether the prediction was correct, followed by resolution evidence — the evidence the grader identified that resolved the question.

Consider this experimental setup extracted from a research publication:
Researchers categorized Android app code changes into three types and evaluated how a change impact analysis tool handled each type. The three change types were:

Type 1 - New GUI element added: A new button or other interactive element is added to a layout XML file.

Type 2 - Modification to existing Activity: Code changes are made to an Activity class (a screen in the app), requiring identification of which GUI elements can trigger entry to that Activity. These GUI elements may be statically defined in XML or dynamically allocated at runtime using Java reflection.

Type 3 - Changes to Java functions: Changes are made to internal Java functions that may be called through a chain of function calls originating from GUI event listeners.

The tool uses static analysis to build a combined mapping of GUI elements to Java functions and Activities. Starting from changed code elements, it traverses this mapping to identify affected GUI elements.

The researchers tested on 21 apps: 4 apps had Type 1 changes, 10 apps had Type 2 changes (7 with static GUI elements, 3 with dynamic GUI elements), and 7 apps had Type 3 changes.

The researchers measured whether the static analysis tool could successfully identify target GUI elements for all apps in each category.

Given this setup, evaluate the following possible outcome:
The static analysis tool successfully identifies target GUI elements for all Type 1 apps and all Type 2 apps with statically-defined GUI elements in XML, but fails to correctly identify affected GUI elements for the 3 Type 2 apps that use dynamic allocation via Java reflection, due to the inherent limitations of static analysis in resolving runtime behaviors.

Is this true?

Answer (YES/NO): NO